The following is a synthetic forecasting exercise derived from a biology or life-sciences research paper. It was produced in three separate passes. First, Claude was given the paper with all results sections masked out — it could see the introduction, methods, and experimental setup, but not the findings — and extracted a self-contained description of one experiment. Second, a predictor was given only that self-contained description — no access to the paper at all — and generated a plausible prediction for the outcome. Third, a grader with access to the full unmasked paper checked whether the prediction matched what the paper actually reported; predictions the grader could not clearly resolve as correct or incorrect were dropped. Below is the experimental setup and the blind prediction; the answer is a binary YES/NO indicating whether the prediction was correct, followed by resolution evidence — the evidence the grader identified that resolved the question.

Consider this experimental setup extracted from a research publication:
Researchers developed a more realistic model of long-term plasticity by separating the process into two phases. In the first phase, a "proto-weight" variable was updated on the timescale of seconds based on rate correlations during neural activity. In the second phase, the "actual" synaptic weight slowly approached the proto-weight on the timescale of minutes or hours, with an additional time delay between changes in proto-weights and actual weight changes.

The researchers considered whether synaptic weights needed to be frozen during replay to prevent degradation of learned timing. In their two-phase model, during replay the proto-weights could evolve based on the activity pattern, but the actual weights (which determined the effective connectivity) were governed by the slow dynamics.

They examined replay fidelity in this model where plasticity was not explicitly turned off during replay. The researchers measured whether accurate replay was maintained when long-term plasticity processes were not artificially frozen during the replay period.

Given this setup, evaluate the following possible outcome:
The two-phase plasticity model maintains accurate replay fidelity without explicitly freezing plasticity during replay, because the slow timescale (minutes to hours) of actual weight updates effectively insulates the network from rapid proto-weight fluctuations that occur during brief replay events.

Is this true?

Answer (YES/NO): YES